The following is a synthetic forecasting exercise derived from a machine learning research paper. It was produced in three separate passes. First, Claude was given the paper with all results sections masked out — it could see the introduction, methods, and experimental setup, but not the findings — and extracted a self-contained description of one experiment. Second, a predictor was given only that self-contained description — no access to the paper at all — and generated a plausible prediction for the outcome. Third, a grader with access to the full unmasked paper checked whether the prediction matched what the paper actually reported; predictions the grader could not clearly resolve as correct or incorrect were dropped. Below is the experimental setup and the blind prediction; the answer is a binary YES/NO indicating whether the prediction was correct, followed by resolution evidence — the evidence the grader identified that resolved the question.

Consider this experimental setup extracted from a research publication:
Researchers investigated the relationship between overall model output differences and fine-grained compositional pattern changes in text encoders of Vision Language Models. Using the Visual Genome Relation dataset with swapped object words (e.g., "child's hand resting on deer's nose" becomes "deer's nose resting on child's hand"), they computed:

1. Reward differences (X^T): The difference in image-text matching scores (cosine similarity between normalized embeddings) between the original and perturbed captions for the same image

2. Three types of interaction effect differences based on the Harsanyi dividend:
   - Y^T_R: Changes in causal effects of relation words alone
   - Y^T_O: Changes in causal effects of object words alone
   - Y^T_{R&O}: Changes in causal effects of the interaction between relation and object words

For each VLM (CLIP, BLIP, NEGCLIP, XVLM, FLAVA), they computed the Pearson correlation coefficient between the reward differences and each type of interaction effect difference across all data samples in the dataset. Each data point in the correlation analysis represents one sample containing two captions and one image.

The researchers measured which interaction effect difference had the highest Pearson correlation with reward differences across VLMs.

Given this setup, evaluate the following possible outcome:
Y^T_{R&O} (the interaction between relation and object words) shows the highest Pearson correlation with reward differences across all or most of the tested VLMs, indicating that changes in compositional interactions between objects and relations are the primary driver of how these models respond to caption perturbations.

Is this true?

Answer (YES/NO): YES